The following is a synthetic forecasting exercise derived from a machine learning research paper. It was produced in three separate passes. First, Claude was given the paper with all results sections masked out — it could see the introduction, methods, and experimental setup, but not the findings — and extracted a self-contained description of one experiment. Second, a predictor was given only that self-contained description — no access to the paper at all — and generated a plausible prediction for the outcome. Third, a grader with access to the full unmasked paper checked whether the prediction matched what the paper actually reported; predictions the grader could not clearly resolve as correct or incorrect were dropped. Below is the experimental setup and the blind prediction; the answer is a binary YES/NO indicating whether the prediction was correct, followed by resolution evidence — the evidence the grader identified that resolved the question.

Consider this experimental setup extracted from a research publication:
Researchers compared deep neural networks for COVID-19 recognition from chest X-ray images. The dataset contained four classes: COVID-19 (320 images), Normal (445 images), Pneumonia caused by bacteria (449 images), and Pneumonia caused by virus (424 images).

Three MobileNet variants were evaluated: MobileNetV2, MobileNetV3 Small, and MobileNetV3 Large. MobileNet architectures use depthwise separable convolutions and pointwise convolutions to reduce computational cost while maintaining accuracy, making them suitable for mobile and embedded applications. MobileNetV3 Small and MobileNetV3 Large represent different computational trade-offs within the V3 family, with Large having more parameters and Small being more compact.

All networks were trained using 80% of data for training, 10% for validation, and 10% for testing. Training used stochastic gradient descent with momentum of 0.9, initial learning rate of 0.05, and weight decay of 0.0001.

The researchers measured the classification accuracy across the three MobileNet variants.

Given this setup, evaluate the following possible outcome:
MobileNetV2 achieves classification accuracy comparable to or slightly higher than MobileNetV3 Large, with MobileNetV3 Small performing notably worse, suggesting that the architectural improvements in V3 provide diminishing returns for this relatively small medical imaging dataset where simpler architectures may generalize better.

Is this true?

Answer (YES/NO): NO